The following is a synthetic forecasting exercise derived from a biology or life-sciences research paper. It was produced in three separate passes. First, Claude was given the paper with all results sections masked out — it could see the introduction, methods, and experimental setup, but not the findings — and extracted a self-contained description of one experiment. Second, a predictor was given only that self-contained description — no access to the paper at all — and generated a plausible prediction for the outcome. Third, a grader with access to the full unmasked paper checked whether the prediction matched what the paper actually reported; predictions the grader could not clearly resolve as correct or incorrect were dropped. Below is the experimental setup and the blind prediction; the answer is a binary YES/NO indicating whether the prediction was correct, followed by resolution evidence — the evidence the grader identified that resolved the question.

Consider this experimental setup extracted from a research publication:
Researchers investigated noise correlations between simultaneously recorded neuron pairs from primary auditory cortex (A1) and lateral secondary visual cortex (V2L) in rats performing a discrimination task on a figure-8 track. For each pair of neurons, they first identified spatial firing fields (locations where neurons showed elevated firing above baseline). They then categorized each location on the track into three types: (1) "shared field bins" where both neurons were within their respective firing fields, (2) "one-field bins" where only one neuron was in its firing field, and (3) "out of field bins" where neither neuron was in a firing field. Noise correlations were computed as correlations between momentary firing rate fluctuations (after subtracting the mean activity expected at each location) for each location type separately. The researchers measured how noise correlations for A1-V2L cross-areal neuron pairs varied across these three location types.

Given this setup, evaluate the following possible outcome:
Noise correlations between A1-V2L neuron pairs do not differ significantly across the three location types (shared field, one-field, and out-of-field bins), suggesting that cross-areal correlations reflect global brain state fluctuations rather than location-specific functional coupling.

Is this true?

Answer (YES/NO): NO